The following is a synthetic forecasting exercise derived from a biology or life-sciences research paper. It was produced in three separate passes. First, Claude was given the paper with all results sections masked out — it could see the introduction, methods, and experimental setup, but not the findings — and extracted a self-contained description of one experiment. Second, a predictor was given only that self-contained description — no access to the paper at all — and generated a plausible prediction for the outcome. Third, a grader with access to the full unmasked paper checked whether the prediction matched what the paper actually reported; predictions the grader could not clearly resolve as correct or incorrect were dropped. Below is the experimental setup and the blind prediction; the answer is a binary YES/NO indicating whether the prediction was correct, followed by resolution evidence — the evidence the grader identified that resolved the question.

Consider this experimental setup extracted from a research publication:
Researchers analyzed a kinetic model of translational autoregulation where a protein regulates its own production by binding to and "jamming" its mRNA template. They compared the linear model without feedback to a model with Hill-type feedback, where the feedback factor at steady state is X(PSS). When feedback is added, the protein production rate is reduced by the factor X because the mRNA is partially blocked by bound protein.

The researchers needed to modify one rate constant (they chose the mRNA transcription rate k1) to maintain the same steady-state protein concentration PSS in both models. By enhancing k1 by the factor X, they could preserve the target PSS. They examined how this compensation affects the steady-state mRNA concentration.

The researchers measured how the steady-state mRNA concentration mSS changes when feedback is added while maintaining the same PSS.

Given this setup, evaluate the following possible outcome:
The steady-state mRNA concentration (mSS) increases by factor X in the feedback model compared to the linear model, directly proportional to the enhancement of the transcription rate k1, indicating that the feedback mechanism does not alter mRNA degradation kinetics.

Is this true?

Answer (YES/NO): YES